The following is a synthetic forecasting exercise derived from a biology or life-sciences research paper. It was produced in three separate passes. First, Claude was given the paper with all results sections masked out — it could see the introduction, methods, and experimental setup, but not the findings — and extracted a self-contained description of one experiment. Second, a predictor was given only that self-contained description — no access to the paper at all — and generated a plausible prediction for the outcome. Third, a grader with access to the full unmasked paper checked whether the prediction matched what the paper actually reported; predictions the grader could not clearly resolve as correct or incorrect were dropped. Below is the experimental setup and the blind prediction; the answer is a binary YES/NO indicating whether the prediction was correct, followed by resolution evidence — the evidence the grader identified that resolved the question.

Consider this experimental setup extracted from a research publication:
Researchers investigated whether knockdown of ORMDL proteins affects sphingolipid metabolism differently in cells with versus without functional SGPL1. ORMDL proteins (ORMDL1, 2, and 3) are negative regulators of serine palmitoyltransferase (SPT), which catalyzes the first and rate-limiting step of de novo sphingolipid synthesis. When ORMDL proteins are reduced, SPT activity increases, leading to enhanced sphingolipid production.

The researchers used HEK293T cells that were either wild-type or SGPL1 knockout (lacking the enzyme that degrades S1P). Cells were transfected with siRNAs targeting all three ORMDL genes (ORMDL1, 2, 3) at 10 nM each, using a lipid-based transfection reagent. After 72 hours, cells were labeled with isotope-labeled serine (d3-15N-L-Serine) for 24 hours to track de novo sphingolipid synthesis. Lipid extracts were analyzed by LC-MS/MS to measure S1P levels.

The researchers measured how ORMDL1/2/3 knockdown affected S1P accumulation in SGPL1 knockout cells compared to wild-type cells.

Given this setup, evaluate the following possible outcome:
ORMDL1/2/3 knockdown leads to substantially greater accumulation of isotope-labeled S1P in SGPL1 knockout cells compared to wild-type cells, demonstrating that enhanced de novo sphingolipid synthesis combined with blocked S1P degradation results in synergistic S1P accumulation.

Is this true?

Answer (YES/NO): YES